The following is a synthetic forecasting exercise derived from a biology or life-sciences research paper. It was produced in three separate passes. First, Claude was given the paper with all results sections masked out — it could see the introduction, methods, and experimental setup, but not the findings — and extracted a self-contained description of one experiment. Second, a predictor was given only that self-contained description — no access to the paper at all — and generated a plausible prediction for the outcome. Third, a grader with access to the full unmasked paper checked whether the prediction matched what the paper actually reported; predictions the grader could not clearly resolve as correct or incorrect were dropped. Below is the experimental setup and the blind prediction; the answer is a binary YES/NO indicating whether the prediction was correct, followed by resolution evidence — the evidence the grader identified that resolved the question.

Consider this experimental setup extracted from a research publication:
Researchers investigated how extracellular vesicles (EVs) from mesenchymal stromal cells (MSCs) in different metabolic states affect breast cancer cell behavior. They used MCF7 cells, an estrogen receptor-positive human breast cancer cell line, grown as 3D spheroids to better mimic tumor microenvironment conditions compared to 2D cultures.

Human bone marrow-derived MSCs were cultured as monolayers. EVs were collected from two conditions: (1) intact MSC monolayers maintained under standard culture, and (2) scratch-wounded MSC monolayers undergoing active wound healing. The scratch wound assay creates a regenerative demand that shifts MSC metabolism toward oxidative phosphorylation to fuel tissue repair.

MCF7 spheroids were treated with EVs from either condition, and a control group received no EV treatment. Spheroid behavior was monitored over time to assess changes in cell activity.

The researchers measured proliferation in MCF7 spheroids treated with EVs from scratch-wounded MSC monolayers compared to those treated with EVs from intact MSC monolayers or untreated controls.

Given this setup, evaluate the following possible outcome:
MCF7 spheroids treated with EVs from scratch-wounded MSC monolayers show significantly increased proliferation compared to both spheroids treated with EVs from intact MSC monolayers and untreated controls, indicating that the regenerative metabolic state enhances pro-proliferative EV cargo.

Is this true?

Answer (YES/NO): NO